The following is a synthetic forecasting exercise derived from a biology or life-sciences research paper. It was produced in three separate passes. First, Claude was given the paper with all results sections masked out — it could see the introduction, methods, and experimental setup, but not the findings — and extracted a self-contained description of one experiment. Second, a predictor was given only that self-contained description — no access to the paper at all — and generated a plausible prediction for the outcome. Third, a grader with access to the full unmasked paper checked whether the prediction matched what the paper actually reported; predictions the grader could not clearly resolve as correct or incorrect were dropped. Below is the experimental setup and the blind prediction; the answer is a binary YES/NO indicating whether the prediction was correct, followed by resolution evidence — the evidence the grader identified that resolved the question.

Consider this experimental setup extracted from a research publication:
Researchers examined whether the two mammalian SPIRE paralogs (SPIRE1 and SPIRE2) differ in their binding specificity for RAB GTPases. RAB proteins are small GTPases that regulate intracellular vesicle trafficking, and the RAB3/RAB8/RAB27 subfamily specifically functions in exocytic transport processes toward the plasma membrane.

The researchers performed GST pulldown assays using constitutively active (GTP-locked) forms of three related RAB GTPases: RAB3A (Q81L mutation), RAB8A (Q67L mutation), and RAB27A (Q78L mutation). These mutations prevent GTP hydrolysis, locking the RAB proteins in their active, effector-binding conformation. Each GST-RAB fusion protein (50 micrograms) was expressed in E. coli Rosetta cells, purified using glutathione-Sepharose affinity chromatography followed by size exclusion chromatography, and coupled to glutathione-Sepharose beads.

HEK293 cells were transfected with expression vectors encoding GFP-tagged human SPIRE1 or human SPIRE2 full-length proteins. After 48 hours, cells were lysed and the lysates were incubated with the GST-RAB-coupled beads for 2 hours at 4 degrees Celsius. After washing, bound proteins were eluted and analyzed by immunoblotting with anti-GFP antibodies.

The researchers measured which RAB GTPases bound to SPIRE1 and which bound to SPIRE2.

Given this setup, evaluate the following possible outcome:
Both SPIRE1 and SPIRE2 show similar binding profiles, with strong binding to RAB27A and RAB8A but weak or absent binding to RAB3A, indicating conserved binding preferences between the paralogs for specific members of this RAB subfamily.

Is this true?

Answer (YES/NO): NO